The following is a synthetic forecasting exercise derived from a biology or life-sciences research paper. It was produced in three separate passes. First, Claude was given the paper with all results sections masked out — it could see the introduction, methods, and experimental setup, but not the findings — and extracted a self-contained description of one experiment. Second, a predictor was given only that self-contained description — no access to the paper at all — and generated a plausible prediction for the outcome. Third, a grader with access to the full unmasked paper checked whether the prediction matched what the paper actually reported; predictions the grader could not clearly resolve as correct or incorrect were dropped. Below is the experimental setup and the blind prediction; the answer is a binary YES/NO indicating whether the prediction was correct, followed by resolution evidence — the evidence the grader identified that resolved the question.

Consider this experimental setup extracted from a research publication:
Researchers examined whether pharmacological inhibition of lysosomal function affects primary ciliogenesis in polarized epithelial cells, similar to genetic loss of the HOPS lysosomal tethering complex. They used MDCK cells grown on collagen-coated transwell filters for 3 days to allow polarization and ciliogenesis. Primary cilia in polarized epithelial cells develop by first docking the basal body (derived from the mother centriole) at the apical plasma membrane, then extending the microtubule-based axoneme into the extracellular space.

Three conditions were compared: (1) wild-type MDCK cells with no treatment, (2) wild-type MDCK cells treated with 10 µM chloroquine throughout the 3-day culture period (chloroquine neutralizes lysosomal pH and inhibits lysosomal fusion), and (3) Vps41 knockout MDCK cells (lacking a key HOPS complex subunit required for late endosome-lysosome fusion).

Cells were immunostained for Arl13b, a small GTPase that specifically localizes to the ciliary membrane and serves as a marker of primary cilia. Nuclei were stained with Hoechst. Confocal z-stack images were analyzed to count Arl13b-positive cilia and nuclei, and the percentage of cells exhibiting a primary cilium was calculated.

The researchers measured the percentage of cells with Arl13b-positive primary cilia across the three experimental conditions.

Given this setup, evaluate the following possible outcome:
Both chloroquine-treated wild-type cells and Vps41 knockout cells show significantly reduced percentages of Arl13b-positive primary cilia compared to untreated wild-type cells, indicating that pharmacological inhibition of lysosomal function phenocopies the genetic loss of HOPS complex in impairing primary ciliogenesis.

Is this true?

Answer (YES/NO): YES